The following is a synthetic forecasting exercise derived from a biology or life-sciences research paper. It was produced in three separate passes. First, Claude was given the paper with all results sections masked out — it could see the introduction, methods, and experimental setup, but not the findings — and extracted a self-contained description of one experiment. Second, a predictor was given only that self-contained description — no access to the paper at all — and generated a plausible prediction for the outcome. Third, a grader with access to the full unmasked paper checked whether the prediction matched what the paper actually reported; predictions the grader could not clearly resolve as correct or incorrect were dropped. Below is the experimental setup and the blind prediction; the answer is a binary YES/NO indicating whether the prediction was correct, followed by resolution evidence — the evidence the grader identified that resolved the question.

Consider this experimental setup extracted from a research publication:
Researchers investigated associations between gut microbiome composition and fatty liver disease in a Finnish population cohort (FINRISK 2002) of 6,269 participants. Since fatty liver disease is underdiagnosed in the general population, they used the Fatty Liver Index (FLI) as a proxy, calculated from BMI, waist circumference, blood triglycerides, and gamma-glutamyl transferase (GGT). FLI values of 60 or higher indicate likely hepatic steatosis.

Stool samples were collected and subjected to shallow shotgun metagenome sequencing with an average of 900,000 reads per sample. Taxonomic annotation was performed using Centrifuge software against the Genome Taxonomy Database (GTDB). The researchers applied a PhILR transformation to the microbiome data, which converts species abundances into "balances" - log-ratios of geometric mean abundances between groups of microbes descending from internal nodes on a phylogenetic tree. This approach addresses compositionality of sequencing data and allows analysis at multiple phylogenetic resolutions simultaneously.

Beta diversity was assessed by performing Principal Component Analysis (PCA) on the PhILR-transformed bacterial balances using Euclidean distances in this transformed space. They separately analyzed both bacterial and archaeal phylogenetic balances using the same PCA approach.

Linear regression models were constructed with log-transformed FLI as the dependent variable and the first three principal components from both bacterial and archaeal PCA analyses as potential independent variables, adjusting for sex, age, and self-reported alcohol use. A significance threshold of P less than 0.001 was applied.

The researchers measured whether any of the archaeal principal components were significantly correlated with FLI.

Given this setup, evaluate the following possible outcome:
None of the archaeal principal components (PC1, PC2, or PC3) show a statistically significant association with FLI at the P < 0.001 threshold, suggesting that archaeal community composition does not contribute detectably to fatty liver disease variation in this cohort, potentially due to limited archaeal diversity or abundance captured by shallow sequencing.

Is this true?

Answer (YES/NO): YES